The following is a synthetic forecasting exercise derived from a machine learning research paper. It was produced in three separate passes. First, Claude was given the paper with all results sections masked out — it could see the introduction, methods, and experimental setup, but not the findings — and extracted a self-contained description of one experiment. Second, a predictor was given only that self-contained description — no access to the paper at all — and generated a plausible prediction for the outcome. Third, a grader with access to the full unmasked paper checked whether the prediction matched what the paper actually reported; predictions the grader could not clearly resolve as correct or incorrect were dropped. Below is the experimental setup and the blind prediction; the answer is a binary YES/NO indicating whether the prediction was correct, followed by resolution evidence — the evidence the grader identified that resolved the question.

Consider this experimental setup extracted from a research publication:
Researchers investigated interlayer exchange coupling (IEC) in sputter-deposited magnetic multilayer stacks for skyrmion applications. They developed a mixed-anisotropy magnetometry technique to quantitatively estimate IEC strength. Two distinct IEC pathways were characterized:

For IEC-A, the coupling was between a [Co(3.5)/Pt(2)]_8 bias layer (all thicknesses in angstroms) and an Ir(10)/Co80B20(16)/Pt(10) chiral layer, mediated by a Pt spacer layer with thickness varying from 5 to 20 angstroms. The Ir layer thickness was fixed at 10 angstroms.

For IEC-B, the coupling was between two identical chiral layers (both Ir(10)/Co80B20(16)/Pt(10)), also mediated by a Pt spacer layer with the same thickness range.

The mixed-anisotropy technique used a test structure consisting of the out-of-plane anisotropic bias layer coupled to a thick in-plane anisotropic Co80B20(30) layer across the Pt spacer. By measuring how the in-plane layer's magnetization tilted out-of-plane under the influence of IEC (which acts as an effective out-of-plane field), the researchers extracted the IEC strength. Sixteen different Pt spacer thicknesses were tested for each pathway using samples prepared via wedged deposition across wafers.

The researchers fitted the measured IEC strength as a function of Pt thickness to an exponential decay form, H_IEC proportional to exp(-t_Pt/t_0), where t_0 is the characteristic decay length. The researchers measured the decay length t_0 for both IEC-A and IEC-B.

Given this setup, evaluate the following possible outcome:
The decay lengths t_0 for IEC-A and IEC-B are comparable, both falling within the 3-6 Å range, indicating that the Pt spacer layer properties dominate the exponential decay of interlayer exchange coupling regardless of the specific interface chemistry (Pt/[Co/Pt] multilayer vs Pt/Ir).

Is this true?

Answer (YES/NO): YES